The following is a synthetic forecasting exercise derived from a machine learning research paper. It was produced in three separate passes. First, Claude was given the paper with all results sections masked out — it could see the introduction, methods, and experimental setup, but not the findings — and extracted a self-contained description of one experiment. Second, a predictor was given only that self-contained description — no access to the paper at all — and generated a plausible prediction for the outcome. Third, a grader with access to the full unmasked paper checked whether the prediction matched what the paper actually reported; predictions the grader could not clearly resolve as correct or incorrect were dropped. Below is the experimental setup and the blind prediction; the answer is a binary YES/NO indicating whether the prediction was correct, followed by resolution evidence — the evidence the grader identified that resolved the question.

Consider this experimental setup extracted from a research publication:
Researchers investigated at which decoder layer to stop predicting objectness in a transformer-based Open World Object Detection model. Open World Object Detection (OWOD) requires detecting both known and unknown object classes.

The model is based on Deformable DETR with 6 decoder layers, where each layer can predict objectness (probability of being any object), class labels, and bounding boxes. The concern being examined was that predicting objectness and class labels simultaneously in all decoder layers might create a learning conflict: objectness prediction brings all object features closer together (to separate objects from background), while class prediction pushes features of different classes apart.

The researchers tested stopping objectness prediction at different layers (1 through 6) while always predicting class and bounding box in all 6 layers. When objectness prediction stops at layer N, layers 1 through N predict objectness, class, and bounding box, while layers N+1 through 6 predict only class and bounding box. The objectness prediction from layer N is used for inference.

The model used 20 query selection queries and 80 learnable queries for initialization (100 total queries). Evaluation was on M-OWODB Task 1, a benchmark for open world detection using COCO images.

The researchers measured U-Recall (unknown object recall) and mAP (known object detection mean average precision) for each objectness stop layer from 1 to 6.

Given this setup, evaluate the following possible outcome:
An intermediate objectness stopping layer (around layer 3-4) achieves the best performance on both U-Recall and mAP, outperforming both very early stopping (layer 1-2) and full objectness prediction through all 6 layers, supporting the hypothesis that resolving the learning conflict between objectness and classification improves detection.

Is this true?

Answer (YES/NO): NO